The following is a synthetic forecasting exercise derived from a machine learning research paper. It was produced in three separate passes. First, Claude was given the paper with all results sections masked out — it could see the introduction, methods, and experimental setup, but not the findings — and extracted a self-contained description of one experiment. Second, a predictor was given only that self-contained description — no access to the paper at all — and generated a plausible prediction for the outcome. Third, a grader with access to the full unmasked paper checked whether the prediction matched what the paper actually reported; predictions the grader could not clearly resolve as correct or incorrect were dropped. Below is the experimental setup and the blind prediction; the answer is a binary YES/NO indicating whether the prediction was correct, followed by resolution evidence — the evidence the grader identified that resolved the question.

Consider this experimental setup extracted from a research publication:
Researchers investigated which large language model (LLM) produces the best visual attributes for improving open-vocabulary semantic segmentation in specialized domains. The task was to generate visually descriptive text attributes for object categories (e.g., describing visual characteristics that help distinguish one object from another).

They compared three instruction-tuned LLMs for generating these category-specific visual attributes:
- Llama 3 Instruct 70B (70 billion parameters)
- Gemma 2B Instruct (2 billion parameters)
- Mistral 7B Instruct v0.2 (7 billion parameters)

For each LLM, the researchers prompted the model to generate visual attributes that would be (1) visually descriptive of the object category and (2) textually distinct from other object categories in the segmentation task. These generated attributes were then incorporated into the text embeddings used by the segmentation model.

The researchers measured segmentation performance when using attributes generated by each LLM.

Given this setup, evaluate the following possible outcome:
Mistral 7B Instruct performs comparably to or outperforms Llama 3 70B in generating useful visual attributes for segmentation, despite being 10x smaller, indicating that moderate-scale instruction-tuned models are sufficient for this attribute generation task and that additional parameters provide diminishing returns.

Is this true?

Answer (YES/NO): NO